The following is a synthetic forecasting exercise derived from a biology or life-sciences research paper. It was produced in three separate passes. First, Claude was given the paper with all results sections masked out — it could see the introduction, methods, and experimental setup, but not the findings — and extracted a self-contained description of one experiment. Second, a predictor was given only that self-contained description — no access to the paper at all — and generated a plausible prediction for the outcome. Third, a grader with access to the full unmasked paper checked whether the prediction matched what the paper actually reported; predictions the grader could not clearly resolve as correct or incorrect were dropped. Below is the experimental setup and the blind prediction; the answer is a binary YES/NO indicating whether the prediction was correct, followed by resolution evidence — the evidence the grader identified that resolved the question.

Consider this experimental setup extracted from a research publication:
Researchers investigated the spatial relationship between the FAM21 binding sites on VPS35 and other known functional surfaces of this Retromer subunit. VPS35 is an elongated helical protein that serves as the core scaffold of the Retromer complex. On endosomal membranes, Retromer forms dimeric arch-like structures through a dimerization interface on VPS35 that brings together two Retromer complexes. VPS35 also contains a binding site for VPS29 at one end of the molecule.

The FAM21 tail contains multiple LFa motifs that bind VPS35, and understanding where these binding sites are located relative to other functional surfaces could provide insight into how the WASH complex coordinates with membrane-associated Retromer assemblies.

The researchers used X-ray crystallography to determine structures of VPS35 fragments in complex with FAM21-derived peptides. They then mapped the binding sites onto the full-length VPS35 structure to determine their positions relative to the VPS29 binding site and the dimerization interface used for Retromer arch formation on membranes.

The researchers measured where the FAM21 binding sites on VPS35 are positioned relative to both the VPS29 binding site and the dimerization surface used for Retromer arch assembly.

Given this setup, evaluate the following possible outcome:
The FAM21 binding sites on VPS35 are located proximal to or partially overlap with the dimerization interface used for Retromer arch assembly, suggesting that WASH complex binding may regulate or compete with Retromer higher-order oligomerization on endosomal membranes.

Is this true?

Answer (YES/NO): NO